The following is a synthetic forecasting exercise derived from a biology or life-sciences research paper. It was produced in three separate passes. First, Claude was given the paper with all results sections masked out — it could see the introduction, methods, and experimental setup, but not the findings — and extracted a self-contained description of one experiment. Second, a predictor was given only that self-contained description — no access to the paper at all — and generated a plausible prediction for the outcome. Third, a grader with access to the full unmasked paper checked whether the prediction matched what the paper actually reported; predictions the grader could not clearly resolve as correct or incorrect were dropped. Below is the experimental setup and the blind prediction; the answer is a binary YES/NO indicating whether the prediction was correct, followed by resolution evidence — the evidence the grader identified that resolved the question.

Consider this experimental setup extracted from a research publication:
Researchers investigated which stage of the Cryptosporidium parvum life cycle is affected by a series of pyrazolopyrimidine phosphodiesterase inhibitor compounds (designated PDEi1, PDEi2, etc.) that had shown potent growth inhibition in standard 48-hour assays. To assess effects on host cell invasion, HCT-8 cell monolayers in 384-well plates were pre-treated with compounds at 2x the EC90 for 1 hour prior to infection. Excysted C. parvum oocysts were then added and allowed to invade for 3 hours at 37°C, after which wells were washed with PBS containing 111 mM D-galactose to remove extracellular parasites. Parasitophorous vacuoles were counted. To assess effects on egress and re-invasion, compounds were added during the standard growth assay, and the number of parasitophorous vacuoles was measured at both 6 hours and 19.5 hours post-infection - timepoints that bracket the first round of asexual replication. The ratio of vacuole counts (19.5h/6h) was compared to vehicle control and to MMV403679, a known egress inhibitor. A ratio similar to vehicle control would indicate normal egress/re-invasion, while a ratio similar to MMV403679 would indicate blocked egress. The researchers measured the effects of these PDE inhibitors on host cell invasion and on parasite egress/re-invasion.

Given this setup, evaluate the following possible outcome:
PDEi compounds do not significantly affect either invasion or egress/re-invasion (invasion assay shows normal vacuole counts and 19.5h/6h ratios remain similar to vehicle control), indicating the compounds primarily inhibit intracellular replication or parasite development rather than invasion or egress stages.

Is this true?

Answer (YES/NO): NO